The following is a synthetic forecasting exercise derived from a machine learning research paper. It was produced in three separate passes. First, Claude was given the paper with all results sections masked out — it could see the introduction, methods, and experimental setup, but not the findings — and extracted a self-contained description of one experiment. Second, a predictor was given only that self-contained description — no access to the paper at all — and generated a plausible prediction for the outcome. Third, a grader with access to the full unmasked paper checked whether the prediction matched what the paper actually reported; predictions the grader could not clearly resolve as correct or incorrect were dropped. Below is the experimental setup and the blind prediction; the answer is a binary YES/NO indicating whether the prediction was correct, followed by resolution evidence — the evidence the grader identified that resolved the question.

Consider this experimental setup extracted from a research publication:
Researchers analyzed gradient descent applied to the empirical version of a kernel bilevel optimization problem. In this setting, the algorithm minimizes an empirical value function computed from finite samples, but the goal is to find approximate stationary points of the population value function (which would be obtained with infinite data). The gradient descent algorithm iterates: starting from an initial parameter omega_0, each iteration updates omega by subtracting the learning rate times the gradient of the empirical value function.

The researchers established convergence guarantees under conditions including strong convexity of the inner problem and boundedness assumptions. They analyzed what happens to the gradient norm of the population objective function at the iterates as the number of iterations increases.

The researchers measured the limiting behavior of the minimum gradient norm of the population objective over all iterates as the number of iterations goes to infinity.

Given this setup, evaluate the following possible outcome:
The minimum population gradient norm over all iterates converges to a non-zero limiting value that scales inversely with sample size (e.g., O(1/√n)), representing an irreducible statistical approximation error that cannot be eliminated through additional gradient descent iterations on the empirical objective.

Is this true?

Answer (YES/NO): YES